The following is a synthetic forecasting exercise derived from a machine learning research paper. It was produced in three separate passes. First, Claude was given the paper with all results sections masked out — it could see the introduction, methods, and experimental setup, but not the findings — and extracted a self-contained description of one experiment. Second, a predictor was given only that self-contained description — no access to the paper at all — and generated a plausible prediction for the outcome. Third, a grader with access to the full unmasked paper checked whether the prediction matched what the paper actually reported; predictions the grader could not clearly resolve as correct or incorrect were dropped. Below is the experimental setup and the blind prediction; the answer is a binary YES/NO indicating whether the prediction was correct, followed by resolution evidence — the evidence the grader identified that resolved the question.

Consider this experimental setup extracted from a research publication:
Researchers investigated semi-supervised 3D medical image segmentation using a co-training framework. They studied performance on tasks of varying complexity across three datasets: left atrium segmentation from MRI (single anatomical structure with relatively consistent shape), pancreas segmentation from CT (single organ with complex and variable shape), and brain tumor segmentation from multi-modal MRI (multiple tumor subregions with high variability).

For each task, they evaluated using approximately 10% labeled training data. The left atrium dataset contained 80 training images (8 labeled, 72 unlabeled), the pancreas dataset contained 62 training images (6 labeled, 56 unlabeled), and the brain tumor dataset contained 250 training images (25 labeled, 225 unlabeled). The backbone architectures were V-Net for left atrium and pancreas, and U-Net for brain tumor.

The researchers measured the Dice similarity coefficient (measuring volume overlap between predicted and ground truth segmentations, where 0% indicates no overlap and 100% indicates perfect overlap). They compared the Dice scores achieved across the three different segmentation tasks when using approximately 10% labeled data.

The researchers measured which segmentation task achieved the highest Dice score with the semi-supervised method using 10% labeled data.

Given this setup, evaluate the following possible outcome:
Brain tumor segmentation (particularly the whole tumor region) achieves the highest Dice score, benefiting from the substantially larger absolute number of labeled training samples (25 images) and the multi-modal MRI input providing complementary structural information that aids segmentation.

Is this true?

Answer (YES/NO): NO